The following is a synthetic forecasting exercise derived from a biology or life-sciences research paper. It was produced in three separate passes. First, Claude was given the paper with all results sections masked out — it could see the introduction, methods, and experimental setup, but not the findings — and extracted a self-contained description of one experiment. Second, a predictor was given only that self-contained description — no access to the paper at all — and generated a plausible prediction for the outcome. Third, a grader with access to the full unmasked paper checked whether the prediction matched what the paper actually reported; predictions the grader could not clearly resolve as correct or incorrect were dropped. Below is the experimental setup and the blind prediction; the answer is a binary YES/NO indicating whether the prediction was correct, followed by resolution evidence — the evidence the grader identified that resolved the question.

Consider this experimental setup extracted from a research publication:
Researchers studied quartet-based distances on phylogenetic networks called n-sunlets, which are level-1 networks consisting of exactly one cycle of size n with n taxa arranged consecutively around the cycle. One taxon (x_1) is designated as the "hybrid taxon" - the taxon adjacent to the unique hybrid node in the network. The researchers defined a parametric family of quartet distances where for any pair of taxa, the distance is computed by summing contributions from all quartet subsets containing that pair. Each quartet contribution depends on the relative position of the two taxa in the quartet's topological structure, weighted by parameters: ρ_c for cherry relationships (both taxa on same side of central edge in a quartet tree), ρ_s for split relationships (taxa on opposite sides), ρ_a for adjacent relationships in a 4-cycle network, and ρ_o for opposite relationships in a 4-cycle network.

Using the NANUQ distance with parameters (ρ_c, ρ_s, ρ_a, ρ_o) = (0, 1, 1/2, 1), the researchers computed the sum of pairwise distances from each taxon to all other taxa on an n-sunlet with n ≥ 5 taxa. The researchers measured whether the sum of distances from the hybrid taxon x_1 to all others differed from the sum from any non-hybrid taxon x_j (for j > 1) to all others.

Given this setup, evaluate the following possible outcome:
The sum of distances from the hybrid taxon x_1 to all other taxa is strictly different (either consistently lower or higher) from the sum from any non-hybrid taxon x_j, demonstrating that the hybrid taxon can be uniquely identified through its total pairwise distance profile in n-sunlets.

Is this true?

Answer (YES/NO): NO